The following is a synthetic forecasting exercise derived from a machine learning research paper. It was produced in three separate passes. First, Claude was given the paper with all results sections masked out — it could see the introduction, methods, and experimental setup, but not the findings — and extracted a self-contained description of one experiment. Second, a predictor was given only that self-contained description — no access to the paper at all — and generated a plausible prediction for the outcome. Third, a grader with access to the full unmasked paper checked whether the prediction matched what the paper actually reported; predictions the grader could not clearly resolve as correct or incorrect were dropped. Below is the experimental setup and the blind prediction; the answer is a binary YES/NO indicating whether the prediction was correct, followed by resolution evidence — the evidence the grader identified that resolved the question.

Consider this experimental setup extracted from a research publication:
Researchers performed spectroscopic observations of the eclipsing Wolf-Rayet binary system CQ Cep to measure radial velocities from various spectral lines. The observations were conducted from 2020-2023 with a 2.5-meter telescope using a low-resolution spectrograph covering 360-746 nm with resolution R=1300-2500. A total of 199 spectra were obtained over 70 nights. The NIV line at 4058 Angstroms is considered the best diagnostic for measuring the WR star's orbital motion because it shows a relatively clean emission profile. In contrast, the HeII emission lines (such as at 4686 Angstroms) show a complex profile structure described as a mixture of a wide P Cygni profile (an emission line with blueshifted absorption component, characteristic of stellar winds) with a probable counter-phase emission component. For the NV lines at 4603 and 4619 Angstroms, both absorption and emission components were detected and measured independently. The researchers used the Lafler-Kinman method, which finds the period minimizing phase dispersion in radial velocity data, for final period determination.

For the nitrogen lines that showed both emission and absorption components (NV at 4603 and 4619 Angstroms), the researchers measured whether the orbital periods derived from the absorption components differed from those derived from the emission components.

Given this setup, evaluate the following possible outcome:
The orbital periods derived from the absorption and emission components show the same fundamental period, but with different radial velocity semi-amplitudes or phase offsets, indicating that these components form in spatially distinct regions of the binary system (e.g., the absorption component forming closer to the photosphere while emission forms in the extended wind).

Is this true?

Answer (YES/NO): YES